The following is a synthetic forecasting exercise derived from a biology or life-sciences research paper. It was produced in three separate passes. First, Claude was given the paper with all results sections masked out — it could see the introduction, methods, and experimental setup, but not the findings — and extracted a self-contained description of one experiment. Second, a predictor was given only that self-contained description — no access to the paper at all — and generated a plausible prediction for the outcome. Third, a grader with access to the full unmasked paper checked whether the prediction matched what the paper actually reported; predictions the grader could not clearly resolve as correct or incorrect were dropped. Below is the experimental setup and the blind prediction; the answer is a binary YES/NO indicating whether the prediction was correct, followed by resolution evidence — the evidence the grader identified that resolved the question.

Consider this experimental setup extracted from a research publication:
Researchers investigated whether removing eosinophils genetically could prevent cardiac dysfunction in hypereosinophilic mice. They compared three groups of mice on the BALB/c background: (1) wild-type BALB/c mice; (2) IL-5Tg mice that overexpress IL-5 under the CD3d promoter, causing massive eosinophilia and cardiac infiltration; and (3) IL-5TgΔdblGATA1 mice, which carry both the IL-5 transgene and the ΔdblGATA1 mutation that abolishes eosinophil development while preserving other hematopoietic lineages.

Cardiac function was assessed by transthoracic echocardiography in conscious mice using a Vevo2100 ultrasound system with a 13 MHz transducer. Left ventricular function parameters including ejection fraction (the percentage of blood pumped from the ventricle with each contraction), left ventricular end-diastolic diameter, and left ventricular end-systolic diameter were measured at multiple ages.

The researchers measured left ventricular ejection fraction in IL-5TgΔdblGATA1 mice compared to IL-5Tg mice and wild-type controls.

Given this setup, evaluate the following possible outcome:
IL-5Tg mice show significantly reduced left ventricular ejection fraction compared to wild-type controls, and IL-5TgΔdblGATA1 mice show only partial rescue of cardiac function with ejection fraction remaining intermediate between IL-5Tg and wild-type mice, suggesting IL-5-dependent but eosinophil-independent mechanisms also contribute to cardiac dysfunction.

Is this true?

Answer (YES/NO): NO